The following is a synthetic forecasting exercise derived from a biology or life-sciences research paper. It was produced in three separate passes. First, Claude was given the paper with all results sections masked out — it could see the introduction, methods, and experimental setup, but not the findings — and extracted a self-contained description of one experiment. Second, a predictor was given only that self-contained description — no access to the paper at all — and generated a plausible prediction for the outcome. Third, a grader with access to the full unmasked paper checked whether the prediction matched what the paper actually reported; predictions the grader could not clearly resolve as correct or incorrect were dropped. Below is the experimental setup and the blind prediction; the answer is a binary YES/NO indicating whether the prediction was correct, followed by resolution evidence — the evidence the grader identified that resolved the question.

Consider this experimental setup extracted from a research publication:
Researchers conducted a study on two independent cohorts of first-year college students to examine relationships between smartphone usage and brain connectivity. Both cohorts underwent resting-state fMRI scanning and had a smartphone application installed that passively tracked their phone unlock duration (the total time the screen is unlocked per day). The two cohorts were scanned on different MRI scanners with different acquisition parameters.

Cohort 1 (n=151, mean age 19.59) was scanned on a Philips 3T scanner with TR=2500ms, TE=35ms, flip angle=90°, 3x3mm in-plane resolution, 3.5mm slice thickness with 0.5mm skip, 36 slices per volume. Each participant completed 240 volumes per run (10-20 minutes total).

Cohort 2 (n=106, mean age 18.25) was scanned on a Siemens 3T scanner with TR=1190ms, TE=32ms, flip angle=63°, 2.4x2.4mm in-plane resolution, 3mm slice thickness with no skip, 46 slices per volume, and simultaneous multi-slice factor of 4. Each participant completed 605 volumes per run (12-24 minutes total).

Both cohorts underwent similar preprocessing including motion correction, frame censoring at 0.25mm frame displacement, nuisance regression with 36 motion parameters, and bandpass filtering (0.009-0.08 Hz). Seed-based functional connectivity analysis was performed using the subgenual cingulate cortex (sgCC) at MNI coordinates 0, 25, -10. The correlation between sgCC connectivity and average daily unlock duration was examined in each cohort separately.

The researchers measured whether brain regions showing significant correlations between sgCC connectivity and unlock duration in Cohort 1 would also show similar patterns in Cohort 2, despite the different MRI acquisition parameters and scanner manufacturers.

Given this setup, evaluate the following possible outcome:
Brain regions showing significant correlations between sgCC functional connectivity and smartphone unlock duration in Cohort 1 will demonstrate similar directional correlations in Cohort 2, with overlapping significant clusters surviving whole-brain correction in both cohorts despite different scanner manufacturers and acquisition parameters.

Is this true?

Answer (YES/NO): NO